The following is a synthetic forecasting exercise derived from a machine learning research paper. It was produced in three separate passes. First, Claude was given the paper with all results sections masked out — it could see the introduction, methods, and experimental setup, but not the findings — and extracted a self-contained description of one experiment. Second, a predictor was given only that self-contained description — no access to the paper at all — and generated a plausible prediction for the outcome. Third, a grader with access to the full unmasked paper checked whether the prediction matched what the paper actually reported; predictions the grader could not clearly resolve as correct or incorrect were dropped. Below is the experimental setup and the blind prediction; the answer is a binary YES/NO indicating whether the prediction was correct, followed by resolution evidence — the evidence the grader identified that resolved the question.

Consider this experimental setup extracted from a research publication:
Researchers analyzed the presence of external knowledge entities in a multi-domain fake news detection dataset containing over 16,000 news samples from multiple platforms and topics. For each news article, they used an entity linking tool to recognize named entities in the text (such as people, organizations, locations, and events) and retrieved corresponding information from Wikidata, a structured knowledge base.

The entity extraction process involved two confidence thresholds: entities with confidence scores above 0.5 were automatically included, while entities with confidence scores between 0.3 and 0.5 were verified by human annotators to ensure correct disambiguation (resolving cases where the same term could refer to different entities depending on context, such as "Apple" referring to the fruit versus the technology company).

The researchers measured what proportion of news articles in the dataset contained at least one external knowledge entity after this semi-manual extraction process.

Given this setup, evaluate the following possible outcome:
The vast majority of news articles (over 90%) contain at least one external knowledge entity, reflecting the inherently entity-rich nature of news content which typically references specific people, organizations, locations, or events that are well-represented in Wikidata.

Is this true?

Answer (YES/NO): NO